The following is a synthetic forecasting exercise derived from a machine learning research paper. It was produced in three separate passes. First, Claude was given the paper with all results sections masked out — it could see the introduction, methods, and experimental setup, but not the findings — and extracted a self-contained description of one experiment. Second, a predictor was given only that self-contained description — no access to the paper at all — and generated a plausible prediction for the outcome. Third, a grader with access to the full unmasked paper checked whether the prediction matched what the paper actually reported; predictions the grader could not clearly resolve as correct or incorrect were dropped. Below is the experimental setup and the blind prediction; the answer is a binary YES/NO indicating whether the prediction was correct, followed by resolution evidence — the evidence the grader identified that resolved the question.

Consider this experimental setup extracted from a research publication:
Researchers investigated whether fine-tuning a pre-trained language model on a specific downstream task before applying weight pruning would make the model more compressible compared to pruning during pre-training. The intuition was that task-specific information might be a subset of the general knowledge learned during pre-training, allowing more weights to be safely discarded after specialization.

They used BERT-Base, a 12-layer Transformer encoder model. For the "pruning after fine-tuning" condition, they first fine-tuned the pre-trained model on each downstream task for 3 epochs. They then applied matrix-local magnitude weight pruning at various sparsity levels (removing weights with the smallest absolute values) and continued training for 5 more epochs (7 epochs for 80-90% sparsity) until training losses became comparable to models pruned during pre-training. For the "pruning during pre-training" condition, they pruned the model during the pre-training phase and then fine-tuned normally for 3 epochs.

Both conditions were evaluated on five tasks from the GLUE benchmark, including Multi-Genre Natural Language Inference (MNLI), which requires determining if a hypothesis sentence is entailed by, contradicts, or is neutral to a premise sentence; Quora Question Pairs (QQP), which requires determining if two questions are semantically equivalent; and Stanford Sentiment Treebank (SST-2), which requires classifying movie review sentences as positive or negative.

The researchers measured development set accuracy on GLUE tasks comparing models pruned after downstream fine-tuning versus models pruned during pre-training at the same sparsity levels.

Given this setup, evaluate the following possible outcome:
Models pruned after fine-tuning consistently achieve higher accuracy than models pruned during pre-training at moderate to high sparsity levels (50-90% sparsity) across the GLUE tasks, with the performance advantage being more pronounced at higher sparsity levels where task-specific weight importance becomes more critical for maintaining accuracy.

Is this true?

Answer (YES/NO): NO